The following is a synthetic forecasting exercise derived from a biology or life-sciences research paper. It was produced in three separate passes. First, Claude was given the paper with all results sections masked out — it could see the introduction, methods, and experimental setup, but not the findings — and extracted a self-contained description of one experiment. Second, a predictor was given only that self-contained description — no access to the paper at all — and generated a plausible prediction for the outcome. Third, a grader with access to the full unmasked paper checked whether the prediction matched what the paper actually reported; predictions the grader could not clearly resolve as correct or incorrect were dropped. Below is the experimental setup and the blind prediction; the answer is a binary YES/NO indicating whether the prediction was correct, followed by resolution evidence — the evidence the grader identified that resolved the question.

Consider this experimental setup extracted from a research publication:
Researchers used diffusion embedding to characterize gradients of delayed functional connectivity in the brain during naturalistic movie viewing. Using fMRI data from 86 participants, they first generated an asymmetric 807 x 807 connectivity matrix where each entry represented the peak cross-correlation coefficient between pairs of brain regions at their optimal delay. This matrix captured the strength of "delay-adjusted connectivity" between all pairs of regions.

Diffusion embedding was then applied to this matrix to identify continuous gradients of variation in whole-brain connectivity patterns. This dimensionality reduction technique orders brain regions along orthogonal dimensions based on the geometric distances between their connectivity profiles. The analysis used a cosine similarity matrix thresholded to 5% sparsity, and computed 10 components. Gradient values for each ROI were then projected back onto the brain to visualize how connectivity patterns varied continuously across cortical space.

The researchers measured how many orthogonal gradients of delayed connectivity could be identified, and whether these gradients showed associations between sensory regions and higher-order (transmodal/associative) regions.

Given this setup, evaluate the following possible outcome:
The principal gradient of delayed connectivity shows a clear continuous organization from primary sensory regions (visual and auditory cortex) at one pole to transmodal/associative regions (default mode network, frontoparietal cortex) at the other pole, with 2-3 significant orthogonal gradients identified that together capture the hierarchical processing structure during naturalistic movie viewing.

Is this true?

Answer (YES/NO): NO